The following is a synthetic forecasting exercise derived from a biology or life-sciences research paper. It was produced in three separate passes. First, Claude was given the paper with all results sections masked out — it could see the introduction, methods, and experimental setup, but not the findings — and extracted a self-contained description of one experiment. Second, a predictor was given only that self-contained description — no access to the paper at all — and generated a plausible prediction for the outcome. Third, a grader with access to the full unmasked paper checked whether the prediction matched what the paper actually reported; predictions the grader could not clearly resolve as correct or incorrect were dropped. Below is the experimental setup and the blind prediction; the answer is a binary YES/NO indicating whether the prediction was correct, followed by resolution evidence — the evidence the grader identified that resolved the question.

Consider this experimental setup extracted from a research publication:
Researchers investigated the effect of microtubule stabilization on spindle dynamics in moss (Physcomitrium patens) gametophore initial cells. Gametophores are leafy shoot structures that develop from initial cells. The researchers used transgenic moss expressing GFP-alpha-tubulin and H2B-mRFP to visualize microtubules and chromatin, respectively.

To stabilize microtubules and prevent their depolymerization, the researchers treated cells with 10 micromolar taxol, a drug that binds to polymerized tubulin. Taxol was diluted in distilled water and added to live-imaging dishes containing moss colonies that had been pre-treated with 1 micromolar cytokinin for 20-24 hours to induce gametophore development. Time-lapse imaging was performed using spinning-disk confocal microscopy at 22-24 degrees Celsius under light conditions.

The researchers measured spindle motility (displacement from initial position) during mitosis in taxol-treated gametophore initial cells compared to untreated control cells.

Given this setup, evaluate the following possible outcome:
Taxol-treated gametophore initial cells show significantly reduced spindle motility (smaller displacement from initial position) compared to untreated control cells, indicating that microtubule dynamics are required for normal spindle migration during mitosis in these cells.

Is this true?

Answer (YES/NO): NO